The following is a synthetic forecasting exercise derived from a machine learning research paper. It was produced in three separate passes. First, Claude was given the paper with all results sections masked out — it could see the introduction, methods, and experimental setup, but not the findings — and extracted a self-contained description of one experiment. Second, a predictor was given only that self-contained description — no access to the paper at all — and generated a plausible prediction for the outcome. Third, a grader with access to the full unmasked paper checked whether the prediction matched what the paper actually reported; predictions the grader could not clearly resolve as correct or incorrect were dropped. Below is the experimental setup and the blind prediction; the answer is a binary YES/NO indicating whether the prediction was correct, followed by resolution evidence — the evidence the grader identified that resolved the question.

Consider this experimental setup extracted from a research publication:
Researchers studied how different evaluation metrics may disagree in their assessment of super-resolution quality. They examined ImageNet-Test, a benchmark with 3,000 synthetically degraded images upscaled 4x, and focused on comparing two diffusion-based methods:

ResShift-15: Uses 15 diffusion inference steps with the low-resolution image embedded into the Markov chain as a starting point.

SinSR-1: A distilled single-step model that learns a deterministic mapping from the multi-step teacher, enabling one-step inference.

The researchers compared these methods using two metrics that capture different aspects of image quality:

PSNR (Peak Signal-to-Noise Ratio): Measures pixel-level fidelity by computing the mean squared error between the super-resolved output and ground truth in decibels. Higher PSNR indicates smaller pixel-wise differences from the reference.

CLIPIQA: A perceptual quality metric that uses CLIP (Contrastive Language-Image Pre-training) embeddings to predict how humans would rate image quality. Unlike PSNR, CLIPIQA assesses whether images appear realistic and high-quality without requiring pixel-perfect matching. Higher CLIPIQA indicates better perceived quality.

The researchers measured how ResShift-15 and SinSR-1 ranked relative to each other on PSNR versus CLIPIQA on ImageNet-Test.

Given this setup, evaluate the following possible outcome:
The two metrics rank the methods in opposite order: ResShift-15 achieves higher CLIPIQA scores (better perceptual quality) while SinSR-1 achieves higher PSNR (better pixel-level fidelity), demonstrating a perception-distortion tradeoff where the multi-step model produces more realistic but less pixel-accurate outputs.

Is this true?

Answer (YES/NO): NO